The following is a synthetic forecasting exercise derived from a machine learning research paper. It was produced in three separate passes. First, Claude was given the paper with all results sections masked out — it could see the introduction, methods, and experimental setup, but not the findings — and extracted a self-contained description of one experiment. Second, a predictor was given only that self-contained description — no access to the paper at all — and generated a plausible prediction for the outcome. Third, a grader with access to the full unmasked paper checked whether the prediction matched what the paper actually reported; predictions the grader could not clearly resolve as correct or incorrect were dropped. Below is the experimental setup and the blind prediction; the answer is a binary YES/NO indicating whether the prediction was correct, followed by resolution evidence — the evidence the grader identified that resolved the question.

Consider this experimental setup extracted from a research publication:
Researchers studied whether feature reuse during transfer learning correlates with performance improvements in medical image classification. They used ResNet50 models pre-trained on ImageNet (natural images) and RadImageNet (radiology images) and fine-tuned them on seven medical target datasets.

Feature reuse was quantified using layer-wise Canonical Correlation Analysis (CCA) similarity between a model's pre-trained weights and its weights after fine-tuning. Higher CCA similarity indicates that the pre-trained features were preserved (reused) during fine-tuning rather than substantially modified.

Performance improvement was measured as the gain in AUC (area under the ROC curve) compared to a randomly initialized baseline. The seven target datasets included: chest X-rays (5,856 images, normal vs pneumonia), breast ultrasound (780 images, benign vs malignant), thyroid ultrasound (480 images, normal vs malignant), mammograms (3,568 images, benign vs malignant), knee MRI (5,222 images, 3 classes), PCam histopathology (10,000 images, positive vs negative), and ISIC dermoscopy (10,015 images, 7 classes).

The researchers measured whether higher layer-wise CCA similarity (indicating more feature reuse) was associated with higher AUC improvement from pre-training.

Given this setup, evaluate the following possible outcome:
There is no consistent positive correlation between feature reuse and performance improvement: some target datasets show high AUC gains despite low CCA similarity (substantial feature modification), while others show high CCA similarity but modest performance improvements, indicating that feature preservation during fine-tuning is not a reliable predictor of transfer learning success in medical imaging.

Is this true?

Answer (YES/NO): YES